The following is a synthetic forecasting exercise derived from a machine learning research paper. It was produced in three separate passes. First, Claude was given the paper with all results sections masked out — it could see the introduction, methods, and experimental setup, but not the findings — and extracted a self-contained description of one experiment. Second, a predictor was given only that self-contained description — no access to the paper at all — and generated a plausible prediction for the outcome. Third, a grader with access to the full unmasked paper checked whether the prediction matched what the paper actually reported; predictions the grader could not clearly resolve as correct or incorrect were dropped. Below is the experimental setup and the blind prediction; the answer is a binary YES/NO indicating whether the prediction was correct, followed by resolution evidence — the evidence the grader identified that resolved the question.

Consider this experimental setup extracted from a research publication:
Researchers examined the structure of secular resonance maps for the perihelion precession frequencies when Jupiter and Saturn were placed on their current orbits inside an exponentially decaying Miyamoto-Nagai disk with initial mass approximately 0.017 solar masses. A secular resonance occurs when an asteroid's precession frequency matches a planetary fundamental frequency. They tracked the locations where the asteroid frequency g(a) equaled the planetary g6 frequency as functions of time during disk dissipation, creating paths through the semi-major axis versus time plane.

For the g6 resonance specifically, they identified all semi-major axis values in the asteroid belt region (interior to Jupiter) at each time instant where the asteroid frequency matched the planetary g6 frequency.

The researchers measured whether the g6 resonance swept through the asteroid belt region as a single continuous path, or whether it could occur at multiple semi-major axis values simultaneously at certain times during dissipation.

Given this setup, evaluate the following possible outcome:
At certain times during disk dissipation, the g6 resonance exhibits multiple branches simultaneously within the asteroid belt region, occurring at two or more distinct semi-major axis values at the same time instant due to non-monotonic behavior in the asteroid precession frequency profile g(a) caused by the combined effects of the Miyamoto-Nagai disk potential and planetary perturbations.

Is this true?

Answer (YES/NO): YES